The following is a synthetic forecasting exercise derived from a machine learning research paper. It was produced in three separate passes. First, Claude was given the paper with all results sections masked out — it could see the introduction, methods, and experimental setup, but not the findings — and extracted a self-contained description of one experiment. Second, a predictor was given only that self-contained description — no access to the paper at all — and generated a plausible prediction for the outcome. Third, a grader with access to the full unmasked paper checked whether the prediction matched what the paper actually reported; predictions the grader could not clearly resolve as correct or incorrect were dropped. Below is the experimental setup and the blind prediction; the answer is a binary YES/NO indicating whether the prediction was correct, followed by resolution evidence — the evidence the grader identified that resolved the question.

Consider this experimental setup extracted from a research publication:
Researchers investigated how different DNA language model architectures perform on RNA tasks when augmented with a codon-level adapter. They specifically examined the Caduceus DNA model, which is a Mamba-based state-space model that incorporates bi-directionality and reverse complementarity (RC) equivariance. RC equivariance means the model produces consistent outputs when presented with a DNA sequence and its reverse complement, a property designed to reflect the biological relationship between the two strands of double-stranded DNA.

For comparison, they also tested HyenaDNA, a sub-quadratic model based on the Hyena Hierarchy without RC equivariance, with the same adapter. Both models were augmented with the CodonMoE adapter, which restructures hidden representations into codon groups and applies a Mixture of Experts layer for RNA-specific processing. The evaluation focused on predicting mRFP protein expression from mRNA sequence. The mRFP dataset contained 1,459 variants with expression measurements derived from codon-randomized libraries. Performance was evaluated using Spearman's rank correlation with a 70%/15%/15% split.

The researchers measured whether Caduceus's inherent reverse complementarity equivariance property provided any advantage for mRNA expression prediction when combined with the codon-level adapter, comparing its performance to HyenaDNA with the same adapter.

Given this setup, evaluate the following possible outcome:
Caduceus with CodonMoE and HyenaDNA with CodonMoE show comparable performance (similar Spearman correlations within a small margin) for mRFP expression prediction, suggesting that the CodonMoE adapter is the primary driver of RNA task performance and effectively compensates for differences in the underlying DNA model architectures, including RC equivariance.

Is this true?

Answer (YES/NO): NO